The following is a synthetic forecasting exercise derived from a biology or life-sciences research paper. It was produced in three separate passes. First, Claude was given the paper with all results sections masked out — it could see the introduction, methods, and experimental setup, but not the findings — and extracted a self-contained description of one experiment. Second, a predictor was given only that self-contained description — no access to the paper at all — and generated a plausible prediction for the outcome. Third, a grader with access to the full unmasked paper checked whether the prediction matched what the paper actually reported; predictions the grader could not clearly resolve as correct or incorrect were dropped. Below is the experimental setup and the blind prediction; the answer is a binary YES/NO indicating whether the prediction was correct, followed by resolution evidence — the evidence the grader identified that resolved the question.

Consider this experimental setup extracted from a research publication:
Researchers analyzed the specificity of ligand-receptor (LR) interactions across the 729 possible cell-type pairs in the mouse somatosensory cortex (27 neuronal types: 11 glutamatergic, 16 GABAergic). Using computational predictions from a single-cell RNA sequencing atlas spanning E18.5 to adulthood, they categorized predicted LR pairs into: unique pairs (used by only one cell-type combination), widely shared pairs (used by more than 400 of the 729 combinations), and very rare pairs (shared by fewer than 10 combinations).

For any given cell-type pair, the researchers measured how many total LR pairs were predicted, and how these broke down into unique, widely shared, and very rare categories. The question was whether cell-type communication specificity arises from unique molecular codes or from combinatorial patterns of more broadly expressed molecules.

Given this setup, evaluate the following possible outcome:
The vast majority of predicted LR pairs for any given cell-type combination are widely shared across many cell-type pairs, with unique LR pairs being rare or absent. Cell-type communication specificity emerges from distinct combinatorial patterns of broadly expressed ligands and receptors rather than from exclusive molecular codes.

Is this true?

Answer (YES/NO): NO